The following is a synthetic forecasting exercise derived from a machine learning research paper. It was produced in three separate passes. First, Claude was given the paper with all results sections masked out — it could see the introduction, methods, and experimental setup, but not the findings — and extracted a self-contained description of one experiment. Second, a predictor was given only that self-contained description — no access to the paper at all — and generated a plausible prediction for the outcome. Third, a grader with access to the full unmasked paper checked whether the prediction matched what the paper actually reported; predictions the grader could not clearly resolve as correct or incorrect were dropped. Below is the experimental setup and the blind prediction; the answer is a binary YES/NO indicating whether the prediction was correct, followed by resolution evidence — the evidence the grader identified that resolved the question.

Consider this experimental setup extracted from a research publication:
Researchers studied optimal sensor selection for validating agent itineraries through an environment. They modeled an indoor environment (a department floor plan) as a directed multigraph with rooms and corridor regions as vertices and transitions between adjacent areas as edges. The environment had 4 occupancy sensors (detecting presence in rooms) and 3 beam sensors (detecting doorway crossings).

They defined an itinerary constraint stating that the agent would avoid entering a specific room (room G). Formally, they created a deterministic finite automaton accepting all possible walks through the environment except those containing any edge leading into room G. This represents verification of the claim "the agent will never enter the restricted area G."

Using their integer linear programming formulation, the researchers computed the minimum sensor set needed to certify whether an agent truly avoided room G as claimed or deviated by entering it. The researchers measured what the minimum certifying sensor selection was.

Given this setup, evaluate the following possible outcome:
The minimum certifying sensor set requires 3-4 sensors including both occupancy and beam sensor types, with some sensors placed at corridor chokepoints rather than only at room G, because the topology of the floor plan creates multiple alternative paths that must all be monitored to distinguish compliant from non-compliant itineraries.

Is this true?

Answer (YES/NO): NO